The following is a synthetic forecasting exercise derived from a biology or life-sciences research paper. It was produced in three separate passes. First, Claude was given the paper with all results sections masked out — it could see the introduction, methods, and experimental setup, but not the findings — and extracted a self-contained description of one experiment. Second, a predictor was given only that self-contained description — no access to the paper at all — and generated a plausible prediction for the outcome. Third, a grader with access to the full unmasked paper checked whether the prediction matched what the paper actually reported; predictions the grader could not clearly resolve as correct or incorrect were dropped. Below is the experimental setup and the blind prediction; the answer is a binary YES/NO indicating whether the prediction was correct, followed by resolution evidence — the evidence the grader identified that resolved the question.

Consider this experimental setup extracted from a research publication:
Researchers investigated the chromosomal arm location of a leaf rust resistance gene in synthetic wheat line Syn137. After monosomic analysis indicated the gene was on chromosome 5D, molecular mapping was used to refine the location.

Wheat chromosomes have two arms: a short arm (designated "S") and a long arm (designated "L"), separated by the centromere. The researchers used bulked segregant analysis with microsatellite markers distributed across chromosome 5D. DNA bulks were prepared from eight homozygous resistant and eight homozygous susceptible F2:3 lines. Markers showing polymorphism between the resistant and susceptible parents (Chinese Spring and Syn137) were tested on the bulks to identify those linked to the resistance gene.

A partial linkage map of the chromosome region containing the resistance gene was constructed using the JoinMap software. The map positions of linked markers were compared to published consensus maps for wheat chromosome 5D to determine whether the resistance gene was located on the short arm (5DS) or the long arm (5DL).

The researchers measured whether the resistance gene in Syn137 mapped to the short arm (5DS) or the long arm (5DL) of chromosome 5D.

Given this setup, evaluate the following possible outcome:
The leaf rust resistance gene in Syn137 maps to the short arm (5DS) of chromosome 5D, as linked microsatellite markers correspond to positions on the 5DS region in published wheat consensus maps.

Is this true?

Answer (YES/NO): NO